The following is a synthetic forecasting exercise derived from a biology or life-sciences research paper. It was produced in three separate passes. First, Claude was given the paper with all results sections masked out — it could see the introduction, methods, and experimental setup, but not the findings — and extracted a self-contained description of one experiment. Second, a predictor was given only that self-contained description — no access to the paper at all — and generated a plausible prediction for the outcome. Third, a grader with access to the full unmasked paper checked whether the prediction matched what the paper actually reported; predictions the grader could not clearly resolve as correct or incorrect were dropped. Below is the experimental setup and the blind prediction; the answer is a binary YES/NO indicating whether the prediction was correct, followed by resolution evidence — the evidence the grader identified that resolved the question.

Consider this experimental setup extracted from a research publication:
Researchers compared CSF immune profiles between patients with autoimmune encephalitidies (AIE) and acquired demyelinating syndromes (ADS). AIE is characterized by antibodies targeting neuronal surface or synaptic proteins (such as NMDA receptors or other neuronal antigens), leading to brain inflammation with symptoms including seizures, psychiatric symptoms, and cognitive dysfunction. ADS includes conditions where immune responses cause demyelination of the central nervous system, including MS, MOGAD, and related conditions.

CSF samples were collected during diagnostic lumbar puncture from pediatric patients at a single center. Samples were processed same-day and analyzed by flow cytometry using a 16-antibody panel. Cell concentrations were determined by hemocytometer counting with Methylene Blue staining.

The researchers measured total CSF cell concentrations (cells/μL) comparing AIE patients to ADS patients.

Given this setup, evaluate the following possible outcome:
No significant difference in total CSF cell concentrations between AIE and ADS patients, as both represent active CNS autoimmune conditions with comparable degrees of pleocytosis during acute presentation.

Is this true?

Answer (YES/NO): NO